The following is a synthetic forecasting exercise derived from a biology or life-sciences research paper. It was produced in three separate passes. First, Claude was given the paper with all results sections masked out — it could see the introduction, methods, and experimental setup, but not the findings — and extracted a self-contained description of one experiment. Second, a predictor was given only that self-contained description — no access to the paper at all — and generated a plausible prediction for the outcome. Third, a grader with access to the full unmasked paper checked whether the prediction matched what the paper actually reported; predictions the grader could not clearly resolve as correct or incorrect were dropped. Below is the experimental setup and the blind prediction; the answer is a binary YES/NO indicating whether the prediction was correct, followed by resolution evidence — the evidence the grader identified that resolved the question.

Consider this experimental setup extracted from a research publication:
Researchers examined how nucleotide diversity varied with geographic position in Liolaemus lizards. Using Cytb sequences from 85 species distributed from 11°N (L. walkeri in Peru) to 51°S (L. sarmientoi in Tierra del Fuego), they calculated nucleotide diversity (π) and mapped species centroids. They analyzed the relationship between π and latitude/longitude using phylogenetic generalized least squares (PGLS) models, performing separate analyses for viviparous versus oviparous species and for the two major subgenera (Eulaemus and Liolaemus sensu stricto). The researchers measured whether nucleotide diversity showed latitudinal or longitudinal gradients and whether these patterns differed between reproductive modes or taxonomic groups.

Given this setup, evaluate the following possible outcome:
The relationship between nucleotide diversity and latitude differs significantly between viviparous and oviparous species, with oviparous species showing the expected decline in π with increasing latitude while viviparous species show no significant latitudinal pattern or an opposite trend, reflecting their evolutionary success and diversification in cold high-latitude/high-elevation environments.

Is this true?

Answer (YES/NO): NO